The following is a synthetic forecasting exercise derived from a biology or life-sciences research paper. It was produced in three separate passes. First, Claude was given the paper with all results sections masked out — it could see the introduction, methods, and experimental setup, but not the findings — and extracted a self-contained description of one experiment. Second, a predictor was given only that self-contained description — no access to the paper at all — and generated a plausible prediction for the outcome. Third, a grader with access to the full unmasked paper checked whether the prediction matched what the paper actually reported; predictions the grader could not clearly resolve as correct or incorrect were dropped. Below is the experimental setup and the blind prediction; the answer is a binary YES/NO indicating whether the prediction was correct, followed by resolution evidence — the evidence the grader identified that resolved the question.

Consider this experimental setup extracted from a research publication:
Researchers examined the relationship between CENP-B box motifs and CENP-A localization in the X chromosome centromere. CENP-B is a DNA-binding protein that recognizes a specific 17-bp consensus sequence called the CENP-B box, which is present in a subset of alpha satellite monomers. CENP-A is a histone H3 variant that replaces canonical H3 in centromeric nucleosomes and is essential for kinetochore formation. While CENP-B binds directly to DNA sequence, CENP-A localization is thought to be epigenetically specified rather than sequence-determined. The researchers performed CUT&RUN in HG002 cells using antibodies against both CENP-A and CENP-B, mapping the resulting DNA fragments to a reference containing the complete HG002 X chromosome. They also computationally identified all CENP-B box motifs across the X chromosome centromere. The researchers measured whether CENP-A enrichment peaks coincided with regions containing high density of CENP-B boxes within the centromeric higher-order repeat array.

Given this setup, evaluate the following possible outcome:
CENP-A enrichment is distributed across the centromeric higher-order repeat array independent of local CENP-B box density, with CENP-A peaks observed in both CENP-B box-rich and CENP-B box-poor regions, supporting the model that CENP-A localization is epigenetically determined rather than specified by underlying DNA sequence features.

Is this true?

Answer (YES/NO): NO